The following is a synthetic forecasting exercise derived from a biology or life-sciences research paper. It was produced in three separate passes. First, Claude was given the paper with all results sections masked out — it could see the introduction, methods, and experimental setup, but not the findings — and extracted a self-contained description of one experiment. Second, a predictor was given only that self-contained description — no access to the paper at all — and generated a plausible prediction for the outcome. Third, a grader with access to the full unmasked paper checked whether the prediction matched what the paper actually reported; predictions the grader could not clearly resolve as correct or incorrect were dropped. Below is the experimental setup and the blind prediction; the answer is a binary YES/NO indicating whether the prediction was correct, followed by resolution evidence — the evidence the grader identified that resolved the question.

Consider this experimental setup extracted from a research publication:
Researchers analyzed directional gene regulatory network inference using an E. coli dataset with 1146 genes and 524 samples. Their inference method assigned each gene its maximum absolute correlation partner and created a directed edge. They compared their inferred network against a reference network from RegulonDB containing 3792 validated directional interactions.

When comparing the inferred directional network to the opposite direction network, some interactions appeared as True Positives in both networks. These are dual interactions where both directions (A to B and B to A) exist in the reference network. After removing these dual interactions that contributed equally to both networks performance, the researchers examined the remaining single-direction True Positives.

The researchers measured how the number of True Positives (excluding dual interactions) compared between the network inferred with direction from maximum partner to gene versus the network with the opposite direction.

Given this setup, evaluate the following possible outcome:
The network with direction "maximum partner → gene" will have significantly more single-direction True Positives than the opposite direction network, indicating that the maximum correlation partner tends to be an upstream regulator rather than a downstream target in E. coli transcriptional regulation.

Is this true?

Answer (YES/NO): YES